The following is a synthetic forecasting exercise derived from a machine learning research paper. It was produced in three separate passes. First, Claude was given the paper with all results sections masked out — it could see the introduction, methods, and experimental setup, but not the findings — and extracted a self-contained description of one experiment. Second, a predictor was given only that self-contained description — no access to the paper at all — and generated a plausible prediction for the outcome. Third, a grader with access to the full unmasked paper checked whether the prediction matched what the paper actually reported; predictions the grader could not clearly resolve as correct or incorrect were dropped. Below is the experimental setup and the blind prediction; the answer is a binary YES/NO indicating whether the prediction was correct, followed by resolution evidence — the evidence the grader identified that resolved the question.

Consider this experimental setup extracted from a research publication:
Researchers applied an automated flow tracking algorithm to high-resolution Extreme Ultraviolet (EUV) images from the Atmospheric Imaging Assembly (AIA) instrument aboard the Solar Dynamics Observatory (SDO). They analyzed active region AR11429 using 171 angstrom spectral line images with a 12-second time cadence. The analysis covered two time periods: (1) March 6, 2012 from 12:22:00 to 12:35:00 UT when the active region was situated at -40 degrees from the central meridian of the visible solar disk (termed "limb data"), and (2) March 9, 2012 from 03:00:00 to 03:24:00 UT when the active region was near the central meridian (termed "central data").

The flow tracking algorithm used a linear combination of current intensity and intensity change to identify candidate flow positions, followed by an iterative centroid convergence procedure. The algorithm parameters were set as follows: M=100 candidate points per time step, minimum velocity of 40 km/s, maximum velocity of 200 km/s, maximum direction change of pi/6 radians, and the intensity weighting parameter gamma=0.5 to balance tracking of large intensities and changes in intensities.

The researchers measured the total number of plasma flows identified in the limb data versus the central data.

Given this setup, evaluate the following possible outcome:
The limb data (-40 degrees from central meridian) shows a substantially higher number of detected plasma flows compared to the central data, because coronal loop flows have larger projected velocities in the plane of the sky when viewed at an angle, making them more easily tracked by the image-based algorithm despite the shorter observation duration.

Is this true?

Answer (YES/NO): NO